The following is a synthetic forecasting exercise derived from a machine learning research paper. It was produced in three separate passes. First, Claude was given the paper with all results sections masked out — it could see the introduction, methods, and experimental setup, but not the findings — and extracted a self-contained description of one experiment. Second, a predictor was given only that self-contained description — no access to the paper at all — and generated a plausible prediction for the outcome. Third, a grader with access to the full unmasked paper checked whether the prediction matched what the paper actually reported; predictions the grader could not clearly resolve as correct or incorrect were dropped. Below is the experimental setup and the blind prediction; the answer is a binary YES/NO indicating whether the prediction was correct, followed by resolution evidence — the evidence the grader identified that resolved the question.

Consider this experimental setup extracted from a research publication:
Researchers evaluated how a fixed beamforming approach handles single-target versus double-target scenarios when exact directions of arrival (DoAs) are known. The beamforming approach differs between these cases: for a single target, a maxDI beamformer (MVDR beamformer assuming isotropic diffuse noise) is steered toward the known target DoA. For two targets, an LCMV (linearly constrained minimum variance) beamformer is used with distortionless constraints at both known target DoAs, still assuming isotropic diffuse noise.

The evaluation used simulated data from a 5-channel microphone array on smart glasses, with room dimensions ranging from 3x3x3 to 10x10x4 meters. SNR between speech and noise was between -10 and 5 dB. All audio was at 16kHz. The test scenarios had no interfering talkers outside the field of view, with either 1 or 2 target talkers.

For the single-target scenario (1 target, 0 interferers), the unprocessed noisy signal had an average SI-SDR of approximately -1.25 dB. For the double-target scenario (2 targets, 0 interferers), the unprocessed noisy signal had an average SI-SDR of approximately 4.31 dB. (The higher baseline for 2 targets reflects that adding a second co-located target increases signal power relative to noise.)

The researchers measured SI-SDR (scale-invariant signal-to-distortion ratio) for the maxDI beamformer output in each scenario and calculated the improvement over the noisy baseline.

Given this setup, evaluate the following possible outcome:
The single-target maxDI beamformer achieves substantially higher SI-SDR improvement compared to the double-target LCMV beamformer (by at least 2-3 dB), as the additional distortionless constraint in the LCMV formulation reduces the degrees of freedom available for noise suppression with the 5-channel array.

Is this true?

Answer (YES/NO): NO